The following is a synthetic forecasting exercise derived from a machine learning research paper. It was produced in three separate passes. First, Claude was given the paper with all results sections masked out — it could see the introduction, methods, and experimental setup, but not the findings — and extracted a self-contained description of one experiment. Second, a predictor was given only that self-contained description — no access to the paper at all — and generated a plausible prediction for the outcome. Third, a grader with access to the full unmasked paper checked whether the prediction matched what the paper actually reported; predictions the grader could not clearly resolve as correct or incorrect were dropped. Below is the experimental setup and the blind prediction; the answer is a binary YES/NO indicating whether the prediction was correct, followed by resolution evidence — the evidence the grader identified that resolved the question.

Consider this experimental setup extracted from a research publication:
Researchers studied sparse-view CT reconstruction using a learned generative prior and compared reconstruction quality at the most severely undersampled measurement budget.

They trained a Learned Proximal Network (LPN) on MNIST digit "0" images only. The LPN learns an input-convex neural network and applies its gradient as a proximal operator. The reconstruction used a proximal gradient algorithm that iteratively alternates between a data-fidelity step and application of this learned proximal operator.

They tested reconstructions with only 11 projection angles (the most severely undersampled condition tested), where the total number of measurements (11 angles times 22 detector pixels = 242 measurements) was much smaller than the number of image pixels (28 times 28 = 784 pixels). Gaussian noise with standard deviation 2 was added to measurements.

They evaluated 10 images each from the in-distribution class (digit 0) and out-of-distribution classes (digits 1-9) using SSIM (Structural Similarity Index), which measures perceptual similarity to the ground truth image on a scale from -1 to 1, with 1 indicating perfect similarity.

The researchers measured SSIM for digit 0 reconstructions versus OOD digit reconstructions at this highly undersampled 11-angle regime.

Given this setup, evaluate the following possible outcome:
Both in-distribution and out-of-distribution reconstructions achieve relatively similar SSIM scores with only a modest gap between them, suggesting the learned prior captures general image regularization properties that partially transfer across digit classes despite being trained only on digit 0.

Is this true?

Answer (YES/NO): NO